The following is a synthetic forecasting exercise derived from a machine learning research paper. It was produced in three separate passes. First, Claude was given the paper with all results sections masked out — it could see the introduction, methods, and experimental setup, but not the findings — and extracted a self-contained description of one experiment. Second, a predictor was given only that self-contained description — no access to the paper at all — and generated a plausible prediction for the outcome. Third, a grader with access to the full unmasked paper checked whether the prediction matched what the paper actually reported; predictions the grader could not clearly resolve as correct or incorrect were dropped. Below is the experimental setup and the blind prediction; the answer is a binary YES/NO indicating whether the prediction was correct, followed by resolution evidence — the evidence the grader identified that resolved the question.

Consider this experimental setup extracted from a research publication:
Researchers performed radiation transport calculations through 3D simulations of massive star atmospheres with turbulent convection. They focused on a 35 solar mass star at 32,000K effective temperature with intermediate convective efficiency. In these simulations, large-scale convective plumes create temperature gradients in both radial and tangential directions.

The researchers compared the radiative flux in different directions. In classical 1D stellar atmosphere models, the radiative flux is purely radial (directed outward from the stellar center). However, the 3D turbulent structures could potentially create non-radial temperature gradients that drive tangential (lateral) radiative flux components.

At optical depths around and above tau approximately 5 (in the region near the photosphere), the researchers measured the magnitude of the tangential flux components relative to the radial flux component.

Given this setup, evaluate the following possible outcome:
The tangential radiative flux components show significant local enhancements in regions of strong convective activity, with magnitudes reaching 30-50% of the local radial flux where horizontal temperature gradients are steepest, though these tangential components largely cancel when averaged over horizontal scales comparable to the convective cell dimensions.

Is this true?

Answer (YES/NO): NO